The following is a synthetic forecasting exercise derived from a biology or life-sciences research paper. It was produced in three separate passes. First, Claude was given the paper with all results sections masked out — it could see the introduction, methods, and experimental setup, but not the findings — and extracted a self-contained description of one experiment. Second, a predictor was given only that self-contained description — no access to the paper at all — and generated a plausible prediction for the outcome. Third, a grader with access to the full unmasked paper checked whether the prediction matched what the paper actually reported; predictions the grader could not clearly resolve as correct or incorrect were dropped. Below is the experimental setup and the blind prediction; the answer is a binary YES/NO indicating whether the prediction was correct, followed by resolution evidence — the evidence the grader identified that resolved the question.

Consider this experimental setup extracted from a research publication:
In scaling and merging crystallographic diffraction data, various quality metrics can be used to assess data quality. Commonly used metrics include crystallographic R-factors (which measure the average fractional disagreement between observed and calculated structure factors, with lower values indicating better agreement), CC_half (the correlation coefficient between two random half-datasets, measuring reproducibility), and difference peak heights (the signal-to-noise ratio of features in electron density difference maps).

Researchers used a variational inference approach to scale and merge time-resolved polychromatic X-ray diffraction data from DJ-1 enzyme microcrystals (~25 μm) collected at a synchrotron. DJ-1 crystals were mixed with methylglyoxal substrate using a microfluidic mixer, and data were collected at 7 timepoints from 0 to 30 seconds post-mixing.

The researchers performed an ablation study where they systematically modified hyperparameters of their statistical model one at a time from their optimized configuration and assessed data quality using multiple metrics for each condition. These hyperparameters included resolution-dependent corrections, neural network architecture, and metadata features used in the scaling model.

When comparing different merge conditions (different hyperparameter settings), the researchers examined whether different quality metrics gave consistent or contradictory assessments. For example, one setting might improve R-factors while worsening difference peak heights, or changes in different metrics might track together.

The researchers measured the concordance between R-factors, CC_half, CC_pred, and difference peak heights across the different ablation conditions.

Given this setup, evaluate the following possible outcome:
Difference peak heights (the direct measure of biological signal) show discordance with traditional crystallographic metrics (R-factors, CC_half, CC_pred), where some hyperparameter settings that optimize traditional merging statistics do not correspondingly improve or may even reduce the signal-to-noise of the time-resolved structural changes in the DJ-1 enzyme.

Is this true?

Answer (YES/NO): YES